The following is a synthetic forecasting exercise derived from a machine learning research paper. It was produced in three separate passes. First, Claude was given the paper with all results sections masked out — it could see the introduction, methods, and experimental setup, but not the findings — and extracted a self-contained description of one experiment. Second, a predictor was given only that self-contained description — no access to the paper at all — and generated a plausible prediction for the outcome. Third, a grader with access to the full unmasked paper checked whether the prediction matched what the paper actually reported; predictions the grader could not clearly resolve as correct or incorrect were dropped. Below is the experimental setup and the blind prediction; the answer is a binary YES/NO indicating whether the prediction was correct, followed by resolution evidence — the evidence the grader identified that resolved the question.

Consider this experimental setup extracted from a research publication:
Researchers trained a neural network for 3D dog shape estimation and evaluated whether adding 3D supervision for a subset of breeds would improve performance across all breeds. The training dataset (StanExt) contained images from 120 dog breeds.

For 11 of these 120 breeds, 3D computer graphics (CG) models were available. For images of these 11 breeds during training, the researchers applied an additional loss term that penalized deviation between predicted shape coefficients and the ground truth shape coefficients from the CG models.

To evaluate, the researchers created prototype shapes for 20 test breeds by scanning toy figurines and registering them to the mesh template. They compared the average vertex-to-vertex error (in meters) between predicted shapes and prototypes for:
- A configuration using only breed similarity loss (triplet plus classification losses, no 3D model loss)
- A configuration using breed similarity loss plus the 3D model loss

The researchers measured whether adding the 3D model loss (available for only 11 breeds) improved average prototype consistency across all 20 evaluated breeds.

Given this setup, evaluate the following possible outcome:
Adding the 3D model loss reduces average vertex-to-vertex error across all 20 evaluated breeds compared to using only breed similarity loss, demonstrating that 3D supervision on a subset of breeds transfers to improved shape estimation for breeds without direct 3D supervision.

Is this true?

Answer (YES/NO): YES